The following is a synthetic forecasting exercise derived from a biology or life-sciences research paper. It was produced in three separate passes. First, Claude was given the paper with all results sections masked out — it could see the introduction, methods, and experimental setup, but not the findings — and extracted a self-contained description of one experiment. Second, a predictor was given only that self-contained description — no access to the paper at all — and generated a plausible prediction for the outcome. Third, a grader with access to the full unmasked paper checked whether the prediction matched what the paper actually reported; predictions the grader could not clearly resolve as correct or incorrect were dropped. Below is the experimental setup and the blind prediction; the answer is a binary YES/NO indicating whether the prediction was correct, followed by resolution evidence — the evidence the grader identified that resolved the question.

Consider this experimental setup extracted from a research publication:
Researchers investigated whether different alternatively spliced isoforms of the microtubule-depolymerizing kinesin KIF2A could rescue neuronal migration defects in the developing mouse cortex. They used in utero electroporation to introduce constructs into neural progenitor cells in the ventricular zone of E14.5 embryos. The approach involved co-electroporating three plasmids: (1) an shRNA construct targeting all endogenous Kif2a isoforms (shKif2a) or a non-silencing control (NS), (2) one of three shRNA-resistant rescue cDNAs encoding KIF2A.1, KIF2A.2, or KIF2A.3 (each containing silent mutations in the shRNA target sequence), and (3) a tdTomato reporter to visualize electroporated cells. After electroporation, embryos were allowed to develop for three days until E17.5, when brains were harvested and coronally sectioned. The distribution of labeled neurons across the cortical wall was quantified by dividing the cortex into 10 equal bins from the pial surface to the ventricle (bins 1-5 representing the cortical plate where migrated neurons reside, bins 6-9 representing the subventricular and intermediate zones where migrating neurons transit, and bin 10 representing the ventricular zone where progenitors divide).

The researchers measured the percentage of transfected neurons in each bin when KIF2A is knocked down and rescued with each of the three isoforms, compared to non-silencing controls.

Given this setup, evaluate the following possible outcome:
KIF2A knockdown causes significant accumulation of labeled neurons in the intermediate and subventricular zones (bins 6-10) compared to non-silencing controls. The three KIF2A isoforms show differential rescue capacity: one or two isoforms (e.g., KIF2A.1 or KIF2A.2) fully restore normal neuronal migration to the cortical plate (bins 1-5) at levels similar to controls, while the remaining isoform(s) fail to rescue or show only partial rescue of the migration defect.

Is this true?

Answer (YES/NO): YES